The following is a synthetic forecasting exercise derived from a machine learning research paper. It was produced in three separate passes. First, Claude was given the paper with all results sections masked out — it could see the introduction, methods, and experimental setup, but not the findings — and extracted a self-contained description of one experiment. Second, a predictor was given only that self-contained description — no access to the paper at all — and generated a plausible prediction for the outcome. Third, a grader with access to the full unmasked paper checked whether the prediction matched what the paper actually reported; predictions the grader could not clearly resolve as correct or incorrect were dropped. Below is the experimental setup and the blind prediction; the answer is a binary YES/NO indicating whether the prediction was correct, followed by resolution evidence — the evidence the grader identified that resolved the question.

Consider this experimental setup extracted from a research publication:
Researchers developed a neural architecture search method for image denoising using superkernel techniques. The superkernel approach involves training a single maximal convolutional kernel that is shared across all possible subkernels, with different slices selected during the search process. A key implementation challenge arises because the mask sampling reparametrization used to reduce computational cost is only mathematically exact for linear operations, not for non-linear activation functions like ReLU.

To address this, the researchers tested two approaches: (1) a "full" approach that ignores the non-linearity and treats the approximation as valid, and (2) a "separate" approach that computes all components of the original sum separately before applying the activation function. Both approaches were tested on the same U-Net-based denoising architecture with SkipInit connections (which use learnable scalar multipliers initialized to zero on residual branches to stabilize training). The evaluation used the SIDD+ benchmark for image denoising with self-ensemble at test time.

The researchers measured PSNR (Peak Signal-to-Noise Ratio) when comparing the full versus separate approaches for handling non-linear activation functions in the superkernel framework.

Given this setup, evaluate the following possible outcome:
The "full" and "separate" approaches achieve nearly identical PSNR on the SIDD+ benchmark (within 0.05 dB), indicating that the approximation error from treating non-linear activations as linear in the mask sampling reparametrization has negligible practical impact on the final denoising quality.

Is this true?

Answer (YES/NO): YES